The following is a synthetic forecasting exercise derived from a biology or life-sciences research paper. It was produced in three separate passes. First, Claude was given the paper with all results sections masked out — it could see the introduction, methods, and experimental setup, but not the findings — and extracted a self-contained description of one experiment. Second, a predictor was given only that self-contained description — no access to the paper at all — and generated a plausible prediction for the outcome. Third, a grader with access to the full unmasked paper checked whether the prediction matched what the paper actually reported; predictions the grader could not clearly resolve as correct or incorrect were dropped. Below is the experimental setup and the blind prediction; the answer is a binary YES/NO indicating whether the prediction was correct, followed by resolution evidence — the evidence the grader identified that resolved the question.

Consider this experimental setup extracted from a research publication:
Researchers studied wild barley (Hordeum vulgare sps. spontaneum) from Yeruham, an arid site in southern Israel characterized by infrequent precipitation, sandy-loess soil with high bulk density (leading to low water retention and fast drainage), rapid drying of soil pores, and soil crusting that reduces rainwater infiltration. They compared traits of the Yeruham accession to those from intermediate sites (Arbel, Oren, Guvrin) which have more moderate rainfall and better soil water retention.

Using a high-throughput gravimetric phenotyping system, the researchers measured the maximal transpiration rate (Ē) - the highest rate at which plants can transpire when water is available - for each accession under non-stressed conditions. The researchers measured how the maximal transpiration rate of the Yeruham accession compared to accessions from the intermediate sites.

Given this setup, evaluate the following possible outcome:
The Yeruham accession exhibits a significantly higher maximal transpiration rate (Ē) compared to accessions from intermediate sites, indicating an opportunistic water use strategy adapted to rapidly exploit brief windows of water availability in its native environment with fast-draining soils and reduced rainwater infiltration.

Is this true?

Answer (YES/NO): YES